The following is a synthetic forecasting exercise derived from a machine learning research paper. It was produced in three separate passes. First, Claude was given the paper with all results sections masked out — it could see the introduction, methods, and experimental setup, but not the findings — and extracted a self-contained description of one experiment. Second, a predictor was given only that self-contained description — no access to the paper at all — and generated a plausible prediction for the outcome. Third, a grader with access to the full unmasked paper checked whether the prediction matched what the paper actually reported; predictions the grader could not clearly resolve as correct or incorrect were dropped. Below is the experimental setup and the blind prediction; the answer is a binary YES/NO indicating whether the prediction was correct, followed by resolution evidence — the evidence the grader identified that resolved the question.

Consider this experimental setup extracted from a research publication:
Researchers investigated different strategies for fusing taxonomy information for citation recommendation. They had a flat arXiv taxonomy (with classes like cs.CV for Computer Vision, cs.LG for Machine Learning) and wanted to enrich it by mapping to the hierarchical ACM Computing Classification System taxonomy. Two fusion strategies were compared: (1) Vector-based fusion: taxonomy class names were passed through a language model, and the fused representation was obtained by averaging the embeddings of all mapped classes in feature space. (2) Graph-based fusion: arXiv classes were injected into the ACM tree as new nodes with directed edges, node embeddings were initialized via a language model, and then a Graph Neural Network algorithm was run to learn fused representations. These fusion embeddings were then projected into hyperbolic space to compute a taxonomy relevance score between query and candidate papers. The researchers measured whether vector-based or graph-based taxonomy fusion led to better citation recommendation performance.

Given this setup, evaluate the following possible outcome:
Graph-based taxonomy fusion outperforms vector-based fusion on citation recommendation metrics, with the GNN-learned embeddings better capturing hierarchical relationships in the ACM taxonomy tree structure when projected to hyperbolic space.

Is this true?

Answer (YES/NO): NO